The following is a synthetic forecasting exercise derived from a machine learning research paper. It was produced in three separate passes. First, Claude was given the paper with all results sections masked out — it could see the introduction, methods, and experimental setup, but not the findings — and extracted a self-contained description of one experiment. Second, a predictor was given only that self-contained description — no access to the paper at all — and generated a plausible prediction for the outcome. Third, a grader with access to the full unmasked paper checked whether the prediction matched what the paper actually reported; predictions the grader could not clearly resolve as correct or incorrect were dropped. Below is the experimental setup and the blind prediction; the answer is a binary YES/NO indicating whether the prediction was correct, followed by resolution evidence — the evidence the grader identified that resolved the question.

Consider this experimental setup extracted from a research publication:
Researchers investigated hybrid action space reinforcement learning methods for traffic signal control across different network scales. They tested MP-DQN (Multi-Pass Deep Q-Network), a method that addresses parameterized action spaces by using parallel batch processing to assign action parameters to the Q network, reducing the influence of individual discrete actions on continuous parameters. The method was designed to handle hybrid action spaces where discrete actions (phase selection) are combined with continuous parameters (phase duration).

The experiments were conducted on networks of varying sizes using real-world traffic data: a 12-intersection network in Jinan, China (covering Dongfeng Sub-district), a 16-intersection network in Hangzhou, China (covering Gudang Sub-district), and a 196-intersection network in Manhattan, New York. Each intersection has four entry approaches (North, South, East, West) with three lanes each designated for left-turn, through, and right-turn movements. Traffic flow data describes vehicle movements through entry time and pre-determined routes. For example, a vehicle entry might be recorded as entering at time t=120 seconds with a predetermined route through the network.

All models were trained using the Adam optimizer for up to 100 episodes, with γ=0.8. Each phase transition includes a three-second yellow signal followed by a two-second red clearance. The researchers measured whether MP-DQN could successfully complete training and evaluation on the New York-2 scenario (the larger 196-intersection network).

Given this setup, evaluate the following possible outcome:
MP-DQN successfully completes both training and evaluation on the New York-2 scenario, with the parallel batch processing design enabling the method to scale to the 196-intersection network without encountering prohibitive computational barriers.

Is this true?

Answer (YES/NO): NO